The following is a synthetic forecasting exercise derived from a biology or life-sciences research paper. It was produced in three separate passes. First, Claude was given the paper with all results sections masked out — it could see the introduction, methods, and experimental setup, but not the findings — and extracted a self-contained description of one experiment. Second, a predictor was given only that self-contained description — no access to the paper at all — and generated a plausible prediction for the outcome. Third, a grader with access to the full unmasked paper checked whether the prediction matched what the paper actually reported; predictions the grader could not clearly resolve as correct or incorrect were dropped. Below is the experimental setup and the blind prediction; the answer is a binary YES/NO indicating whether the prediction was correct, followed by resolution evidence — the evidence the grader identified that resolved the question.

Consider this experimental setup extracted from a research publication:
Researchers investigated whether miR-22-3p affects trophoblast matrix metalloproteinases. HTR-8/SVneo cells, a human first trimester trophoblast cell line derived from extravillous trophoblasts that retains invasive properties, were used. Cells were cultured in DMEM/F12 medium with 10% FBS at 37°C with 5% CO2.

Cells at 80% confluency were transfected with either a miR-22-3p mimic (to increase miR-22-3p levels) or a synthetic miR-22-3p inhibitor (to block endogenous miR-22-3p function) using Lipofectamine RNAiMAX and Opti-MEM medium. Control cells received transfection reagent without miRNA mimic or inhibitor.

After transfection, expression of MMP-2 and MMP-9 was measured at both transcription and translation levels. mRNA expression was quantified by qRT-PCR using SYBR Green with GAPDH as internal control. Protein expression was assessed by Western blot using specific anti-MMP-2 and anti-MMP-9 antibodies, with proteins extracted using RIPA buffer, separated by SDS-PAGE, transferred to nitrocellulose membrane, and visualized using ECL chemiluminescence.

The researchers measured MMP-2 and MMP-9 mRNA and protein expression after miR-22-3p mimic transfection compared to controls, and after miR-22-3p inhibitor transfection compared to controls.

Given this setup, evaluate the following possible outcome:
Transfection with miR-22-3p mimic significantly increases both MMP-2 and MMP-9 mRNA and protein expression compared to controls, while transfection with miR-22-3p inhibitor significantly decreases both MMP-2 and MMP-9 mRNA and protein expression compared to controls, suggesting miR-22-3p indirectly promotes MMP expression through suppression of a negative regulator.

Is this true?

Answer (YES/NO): NO